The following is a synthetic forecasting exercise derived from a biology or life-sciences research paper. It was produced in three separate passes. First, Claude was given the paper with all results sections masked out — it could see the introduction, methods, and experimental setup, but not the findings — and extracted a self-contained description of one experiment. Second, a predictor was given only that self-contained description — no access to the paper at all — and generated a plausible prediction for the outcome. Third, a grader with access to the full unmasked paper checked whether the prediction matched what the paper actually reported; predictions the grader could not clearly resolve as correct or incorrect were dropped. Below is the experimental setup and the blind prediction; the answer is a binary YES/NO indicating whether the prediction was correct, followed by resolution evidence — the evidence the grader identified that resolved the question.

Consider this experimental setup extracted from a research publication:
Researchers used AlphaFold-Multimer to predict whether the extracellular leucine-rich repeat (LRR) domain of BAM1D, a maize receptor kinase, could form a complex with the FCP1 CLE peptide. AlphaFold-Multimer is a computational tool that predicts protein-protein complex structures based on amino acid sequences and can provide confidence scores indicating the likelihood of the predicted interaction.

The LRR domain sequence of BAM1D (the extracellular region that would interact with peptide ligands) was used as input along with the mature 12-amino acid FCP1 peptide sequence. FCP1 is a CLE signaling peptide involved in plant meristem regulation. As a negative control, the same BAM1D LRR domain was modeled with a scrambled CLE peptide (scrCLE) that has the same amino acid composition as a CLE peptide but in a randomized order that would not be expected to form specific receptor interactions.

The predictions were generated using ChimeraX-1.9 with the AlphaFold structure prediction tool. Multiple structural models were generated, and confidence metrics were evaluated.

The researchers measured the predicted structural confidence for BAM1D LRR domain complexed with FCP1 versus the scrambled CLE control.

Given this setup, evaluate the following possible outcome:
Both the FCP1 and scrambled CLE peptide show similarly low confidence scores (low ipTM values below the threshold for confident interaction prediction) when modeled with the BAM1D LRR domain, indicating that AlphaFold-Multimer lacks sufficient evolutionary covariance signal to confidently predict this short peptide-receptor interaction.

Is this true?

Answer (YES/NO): NO